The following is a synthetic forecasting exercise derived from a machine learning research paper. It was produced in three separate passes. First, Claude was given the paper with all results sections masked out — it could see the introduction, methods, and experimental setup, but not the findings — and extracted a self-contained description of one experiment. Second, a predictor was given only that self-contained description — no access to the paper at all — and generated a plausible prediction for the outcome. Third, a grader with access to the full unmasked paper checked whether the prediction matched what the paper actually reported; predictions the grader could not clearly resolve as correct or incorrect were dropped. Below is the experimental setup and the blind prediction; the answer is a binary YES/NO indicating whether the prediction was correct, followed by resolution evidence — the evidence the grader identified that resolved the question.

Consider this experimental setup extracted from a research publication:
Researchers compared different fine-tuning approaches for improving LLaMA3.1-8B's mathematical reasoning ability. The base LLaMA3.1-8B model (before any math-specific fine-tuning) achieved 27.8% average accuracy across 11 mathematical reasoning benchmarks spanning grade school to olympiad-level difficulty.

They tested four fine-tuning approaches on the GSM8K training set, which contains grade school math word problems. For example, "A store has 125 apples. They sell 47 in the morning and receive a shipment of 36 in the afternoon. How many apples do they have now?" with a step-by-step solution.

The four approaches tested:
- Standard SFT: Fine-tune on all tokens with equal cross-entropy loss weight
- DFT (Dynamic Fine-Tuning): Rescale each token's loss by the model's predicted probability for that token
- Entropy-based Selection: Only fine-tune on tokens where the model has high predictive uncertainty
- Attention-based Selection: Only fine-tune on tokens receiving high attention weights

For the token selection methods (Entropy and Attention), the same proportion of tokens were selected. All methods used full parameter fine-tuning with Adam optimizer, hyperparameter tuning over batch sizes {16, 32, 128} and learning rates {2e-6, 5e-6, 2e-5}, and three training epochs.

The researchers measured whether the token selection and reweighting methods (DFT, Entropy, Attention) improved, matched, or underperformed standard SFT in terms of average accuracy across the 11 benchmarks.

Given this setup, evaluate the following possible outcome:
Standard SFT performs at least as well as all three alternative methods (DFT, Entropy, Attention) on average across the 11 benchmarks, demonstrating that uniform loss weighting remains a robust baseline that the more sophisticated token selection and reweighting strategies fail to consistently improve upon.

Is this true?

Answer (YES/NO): YES